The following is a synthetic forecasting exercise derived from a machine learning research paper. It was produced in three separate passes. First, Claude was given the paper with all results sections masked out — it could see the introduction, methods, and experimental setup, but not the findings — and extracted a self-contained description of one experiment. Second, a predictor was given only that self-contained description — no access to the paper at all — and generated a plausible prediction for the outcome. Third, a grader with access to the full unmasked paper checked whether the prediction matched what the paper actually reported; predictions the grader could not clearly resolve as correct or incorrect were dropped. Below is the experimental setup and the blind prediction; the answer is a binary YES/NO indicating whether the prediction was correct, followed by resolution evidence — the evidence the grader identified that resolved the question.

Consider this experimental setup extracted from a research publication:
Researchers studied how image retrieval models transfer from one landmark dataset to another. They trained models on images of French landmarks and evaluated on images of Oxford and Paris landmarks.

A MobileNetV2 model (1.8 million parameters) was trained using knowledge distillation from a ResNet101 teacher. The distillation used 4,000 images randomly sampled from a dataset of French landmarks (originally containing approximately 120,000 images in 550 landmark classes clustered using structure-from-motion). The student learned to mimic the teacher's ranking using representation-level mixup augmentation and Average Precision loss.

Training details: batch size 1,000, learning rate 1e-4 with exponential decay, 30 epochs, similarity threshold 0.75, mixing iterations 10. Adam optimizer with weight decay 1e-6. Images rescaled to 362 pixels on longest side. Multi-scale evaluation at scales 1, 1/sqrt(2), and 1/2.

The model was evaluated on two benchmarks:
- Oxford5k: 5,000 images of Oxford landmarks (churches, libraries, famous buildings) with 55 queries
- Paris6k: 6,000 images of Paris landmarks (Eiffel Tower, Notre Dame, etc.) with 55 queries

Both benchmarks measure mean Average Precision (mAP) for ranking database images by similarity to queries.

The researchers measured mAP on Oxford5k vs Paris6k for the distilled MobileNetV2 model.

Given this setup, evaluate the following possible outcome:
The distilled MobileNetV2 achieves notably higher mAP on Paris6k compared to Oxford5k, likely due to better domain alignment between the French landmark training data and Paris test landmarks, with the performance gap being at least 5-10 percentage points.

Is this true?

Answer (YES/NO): YES